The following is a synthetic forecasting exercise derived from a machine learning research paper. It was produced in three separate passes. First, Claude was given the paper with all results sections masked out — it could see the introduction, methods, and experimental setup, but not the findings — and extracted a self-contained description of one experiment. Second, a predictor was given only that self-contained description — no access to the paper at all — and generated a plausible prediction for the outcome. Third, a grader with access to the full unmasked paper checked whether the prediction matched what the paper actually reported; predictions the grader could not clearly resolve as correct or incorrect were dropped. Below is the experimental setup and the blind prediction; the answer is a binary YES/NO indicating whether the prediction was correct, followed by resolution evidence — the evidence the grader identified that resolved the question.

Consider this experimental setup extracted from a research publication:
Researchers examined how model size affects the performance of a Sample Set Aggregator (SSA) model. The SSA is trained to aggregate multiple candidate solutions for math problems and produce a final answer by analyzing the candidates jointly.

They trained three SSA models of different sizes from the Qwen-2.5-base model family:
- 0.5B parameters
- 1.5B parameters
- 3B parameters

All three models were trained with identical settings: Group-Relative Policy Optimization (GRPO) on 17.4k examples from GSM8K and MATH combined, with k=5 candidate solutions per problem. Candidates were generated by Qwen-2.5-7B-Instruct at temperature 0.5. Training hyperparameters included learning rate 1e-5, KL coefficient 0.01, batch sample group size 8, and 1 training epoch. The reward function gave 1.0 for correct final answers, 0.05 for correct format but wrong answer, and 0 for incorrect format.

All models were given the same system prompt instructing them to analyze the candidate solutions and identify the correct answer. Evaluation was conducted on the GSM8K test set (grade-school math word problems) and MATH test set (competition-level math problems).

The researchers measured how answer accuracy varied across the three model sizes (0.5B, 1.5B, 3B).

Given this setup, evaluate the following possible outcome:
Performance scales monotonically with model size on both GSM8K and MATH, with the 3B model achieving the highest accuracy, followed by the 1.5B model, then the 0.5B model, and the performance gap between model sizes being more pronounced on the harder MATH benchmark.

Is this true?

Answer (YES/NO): NO